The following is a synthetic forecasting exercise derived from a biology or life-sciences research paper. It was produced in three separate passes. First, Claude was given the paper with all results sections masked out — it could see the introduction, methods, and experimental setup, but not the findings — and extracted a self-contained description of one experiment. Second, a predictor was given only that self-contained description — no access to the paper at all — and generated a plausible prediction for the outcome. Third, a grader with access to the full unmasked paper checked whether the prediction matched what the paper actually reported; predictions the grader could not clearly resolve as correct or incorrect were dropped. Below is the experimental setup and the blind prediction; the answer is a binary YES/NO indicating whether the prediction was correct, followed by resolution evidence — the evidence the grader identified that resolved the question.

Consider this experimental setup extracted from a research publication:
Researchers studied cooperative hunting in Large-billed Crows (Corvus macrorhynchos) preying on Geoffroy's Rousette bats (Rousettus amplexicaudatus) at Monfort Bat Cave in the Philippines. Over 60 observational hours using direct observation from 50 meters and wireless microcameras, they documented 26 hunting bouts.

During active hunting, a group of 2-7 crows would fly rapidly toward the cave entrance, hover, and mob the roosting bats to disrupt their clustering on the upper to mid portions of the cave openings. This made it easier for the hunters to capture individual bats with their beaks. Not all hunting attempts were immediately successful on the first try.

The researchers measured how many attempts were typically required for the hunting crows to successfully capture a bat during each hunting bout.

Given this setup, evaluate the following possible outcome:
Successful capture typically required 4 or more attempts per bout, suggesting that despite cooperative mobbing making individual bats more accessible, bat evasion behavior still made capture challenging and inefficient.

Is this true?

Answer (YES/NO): NO